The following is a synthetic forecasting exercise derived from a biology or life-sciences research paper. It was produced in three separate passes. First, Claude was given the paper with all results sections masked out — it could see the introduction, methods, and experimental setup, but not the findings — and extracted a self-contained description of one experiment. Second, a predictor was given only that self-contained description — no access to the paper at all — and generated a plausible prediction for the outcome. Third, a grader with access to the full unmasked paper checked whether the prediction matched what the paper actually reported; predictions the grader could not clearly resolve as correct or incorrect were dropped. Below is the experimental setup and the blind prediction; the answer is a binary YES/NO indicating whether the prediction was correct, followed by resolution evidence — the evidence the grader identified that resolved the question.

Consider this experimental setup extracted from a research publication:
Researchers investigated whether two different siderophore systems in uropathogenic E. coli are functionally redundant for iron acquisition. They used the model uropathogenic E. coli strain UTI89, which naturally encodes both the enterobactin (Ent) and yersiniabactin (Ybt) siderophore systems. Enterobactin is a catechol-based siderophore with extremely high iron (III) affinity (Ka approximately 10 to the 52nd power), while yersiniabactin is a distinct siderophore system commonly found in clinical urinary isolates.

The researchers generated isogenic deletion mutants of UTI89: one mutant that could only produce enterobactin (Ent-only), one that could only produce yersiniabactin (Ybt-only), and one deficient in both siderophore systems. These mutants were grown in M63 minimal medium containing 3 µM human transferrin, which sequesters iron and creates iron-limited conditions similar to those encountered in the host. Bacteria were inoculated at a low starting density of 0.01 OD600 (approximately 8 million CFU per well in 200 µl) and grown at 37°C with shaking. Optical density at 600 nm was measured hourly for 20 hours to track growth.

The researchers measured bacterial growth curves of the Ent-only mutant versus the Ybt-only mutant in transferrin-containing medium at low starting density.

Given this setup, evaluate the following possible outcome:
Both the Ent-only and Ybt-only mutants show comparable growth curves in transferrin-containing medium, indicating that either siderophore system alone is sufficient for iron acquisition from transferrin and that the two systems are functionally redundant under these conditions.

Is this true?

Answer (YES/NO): NO